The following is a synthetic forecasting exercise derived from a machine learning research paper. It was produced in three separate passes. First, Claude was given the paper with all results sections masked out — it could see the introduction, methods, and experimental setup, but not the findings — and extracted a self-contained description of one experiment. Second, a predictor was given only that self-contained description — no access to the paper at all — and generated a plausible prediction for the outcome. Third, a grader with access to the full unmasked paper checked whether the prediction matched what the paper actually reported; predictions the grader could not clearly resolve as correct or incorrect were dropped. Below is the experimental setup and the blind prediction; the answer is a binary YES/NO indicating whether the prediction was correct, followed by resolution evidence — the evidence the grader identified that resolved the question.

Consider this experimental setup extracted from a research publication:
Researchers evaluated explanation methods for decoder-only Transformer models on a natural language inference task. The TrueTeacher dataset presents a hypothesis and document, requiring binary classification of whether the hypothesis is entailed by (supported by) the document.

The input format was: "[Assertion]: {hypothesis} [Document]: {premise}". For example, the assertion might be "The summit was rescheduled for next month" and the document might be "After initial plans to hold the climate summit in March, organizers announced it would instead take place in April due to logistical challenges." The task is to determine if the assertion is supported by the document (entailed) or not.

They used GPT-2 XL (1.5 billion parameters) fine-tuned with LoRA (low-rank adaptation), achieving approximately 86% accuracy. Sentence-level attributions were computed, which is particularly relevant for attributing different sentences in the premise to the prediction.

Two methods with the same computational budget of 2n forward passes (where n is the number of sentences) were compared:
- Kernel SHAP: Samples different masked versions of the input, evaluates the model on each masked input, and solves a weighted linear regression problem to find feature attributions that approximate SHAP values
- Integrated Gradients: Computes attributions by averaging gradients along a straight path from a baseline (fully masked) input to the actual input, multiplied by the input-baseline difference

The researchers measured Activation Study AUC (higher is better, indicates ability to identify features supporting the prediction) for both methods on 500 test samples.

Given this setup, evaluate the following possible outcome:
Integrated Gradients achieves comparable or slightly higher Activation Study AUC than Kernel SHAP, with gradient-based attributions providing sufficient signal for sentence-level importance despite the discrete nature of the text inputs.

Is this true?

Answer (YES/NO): YES